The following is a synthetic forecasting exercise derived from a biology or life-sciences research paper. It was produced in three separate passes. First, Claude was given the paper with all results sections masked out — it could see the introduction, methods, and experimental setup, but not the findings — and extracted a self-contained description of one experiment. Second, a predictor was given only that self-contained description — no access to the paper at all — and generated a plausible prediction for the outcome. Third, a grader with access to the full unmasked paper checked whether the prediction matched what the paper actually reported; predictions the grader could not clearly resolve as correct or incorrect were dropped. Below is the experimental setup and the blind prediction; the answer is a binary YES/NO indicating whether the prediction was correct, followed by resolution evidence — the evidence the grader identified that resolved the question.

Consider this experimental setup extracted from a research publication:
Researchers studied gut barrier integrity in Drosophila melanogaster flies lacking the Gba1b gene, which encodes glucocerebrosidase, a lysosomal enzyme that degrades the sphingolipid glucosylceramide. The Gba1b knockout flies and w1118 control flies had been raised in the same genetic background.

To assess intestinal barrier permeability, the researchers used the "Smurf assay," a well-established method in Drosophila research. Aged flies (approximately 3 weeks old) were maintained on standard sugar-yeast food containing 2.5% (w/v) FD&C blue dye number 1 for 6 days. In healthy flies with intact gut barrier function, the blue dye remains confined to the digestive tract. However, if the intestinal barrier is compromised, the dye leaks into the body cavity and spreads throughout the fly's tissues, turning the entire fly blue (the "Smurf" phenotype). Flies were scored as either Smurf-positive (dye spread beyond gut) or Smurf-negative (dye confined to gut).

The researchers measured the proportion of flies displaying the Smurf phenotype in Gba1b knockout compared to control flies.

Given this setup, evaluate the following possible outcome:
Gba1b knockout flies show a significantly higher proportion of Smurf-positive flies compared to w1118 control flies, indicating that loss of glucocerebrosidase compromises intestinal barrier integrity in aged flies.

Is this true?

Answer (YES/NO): YES